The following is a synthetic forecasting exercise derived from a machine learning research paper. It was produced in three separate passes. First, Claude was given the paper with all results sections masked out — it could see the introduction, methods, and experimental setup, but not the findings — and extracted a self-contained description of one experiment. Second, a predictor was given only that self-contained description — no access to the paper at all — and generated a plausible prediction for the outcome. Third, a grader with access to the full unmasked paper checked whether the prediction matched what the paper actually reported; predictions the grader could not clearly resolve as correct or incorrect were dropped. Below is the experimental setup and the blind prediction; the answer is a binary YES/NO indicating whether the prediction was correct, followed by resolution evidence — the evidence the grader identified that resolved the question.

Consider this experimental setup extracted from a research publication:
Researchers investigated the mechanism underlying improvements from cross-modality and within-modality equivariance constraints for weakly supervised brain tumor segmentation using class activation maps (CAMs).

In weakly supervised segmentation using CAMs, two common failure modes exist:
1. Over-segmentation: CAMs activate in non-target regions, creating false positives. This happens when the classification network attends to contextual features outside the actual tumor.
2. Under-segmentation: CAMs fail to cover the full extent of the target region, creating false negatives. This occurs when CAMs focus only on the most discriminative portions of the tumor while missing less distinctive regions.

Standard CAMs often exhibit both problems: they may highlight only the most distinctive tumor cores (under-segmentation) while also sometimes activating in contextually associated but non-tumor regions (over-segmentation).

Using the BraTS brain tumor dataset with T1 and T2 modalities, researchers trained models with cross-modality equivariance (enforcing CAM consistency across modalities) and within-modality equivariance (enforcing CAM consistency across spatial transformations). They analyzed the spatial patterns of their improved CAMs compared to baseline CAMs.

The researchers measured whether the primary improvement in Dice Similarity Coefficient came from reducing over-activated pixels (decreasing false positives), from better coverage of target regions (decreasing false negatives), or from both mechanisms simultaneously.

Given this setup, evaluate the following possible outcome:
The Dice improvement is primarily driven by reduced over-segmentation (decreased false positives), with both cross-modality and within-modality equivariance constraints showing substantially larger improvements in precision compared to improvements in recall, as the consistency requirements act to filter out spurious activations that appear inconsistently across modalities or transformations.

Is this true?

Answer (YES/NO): NO